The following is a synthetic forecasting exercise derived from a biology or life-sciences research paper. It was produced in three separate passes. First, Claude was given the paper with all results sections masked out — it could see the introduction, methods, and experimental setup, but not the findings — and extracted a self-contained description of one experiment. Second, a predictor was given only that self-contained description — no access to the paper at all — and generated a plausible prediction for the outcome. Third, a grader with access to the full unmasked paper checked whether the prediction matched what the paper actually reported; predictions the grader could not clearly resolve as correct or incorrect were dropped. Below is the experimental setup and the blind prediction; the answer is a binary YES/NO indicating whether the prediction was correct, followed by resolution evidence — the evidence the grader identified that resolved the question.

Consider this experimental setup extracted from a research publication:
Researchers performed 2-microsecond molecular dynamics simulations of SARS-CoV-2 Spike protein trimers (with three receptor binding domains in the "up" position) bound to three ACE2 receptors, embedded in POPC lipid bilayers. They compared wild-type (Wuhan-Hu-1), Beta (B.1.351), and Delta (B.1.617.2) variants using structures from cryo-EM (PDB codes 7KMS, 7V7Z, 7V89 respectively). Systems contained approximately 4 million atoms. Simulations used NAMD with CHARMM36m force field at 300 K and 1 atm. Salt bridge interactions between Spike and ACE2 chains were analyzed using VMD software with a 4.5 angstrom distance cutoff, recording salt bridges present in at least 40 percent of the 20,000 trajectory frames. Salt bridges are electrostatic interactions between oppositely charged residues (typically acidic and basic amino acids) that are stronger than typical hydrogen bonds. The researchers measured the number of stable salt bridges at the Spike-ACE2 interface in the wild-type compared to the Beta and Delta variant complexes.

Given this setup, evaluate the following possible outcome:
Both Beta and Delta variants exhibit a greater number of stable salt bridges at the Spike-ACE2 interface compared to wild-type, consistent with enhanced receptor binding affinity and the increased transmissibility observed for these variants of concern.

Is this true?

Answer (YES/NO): NO